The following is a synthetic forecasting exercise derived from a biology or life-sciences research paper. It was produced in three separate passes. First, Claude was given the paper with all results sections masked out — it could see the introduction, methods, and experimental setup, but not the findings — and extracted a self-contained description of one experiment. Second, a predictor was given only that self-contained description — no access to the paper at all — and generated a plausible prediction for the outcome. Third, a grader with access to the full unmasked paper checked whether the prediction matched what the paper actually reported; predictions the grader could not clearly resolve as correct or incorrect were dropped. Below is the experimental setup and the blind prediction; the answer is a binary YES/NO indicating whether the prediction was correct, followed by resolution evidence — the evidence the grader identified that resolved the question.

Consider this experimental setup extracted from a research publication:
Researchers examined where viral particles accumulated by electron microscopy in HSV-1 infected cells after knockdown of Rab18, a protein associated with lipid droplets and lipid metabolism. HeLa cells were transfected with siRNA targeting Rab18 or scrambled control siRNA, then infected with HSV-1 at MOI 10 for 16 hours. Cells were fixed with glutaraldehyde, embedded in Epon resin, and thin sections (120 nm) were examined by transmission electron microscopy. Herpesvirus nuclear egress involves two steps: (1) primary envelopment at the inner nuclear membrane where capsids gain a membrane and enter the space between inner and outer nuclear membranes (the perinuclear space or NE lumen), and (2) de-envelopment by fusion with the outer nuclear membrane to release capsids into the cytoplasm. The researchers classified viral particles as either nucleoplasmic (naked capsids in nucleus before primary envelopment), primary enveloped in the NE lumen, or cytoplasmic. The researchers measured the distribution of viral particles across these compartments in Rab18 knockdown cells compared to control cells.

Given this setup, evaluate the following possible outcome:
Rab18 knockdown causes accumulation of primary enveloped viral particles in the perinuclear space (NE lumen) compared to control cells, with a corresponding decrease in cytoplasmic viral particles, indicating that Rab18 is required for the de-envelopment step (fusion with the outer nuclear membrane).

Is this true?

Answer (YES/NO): NO